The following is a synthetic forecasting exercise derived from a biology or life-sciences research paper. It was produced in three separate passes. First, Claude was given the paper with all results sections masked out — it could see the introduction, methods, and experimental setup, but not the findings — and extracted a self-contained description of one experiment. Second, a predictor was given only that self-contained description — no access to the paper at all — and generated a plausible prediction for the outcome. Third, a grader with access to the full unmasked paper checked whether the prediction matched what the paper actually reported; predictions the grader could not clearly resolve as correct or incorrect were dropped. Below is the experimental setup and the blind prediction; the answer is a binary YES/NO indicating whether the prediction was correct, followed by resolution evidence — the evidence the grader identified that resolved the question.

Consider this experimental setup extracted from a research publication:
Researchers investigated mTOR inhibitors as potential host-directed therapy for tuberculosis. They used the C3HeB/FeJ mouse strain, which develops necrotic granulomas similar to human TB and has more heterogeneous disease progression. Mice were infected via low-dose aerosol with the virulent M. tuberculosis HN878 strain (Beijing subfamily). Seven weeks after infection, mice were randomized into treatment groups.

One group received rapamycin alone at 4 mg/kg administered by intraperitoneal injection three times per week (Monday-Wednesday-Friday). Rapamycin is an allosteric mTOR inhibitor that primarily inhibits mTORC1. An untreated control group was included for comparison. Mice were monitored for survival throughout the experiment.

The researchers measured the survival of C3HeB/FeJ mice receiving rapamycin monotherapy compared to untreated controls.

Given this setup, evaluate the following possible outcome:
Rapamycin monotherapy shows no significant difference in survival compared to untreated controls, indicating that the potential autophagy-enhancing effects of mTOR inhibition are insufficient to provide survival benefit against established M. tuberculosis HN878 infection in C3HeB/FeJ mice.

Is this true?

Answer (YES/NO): NO